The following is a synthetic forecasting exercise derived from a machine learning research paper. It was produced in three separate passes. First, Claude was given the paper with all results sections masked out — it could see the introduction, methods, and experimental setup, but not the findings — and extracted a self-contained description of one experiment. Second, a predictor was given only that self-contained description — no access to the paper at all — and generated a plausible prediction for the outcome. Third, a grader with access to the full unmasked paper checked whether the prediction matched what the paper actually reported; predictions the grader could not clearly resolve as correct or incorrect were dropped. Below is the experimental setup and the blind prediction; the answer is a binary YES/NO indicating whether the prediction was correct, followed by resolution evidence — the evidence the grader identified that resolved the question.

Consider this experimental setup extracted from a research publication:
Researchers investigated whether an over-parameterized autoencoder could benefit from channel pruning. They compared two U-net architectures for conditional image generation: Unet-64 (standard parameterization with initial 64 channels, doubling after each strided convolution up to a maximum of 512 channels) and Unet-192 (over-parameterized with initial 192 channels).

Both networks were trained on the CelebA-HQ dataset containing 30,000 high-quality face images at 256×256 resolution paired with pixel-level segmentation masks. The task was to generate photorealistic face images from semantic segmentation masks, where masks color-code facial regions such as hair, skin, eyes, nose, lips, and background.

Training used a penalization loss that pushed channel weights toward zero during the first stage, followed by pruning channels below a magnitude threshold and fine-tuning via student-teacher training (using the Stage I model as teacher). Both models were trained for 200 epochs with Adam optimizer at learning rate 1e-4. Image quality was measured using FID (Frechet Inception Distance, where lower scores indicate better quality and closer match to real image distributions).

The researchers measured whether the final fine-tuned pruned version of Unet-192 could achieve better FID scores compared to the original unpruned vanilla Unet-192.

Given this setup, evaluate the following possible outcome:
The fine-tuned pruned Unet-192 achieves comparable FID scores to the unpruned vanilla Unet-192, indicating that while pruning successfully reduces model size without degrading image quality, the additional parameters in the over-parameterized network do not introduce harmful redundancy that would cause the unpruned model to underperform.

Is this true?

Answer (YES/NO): NO